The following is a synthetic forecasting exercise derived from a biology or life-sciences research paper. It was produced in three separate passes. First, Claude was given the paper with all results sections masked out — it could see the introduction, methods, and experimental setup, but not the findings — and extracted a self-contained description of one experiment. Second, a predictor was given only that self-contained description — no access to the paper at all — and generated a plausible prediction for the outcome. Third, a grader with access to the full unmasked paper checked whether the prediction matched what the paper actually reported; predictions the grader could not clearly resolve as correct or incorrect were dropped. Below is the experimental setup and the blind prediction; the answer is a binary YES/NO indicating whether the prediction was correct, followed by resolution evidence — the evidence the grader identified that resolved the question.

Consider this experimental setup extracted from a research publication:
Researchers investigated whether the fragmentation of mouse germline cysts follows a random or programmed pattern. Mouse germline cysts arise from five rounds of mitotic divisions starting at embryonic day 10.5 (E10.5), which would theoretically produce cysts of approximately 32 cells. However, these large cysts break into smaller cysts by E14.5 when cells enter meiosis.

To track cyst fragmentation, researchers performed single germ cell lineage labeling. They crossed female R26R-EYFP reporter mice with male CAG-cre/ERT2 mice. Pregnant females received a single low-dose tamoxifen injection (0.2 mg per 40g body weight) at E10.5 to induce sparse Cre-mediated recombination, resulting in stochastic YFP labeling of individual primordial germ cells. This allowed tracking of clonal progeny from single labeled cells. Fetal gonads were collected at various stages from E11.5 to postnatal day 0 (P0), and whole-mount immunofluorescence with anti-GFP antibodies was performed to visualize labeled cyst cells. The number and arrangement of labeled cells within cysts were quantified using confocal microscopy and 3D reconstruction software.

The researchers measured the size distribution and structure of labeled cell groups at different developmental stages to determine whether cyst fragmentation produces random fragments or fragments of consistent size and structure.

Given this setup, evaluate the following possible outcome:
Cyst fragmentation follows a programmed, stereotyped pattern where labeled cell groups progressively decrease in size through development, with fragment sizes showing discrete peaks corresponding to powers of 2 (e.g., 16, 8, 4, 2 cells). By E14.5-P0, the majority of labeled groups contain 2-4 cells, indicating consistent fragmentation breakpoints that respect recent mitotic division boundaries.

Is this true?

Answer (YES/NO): NO